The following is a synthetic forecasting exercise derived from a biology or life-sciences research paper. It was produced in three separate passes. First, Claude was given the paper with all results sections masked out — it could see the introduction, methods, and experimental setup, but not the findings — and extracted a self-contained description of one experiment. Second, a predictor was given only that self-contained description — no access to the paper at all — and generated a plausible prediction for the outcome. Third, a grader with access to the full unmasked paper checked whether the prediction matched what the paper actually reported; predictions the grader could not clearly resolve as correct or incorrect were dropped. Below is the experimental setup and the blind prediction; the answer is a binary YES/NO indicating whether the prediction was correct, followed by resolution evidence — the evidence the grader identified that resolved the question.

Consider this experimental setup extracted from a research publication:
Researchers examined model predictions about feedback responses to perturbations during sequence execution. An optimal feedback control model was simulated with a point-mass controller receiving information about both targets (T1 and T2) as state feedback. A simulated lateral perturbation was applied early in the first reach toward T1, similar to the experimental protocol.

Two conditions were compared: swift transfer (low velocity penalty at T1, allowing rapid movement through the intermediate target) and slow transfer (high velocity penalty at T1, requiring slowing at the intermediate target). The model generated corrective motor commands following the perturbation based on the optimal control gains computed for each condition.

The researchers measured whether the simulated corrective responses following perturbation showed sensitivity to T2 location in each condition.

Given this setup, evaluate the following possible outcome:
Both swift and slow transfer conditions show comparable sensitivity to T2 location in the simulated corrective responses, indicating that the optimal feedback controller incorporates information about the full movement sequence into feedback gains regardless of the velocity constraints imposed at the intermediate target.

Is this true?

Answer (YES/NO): NO